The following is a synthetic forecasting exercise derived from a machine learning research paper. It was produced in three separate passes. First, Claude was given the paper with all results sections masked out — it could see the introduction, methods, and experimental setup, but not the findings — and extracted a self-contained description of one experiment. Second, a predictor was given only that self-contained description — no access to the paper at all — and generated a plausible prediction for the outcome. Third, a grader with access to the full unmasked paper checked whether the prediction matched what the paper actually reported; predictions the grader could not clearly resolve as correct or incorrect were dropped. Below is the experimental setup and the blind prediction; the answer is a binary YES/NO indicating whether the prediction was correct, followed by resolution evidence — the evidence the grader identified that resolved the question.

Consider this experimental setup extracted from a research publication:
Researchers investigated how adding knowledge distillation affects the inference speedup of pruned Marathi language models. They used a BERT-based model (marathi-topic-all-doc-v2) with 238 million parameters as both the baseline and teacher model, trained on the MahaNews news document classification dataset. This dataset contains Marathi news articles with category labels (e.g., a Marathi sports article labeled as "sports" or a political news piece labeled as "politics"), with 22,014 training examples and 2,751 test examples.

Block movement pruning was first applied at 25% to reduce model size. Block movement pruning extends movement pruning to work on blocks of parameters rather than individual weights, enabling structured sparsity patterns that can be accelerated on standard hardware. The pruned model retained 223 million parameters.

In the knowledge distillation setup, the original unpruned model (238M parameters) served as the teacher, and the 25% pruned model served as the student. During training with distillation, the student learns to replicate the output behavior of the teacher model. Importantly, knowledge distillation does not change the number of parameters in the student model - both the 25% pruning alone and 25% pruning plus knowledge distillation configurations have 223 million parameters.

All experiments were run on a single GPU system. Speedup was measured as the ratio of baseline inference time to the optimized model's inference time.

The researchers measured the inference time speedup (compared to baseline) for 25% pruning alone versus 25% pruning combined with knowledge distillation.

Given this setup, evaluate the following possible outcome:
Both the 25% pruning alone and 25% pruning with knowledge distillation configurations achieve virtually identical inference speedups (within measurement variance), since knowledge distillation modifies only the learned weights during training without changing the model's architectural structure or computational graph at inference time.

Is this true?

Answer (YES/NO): NO